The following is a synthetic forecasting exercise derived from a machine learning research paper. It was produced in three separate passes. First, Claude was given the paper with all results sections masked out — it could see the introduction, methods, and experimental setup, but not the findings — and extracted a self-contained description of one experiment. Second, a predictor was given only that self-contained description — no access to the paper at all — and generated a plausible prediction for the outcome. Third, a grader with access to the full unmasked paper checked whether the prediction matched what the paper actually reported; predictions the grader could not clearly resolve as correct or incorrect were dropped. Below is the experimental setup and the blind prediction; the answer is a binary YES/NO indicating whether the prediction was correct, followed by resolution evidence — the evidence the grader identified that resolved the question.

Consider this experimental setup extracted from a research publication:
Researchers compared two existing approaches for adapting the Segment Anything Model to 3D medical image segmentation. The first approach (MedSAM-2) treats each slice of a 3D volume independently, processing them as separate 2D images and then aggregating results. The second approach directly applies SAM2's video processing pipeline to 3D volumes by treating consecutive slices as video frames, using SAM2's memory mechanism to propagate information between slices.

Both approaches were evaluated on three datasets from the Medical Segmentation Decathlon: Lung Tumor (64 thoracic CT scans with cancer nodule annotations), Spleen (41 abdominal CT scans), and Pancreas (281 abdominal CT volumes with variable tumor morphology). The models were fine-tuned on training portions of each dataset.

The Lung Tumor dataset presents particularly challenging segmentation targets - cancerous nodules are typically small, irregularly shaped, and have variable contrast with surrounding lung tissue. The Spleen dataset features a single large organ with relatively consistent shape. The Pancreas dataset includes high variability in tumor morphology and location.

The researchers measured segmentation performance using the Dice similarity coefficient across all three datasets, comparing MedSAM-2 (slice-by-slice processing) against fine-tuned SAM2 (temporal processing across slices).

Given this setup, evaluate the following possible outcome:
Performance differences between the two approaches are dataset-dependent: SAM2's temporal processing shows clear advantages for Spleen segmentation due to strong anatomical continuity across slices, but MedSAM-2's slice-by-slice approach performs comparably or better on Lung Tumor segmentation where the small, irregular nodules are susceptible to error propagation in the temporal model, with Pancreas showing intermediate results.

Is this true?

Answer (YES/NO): NO